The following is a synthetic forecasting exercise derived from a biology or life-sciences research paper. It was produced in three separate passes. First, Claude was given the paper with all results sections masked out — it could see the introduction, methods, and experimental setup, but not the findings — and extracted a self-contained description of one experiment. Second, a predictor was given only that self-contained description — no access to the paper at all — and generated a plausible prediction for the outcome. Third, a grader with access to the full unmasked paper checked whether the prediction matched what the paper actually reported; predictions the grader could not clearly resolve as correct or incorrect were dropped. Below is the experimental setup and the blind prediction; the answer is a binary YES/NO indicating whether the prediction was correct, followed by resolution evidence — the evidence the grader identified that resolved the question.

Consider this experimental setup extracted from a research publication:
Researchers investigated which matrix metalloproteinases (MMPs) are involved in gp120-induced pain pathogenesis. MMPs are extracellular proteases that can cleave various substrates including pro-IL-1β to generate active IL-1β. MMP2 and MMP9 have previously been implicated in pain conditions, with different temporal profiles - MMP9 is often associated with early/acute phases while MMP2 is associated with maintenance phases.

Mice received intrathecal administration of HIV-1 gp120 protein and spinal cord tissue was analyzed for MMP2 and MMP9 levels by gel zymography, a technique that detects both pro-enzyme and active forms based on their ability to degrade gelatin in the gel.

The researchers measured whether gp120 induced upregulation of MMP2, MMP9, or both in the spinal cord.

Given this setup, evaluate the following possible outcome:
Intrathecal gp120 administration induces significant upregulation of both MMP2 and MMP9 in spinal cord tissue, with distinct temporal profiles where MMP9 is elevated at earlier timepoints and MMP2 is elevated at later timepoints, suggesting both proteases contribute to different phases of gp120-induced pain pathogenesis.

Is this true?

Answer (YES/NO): NO